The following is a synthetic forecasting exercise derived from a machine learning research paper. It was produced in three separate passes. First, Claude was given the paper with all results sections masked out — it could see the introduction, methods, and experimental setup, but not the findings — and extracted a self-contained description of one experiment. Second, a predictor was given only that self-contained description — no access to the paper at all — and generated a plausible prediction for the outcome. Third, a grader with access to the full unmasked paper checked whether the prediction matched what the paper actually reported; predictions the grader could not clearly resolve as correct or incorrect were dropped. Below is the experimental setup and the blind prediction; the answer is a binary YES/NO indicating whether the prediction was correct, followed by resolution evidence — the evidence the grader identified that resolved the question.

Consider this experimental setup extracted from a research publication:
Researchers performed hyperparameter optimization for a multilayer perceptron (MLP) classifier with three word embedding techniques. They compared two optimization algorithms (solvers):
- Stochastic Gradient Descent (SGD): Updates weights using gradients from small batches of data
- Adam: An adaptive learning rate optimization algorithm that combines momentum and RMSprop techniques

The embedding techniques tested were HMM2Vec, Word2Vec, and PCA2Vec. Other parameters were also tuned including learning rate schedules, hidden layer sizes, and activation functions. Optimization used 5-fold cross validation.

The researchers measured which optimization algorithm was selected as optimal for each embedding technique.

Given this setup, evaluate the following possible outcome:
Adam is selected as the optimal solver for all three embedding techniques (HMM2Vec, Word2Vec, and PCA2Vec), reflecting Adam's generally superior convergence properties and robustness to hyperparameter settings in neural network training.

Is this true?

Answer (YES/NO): NO